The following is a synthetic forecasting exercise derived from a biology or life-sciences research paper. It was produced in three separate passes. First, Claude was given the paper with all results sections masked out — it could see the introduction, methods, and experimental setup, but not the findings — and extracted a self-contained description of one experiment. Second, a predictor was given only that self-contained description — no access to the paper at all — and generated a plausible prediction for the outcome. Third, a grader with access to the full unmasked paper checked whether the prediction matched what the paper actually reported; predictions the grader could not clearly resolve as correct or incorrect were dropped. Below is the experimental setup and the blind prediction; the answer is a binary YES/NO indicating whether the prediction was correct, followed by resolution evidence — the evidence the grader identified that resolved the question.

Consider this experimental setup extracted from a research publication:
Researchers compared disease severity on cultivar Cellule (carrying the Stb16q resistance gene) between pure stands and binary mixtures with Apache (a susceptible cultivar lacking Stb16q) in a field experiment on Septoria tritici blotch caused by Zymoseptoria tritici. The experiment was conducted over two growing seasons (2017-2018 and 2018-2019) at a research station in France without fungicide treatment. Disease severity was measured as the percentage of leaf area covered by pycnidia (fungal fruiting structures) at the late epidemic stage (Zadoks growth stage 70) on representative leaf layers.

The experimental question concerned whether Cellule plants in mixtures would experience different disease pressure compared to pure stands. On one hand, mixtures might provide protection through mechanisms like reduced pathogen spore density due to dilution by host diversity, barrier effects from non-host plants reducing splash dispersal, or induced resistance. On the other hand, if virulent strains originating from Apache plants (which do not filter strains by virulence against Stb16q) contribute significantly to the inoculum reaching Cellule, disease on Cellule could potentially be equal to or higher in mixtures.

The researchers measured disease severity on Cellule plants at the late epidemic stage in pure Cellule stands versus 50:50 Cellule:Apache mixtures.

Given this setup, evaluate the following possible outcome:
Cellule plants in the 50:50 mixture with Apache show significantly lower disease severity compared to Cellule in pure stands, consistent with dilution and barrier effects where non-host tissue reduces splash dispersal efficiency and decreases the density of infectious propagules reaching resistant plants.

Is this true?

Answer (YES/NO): YES